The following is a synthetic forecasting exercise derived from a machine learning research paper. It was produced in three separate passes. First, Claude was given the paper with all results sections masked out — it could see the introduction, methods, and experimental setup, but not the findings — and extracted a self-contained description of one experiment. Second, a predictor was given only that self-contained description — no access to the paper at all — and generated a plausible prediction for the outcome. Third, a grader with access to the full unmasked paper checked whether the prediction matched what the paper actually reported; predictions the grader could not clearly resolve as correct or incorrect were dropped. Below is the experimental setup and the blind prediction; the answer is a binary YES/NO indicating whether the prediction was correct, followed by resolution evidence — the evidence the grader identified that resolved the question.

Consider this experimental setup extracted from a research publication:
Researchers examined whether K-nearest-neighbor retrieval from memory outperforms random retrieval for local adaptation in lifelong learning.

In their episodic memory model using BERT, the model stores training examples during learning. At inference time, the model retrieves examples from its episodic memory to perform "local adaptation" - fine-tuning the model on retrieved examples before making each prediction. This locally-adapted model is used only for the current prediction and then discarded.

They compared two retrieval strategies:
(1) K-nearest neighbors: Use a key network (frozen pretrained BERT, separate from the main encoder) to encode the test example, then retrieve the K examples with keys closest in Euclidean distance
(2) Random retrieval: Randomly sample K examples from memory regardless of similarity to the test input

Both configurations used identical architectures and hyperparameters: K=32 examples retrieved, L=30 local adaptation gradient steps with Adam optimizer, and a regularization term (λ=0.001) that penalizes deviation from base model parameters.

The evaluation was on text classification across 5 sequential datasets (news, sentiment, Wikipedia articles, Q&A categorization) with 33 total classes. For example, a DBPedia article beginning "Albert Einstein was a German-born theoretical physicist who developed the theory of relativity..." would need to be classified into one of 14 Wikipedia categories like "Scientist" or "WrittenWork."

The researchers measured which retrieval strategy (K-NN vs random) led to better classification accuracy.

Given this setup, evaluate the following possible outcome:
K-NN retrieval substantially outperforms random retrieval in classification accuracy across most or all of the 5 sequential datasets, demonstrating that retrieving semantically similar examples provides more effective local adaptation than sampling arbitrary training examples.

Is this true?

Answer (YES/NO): YES